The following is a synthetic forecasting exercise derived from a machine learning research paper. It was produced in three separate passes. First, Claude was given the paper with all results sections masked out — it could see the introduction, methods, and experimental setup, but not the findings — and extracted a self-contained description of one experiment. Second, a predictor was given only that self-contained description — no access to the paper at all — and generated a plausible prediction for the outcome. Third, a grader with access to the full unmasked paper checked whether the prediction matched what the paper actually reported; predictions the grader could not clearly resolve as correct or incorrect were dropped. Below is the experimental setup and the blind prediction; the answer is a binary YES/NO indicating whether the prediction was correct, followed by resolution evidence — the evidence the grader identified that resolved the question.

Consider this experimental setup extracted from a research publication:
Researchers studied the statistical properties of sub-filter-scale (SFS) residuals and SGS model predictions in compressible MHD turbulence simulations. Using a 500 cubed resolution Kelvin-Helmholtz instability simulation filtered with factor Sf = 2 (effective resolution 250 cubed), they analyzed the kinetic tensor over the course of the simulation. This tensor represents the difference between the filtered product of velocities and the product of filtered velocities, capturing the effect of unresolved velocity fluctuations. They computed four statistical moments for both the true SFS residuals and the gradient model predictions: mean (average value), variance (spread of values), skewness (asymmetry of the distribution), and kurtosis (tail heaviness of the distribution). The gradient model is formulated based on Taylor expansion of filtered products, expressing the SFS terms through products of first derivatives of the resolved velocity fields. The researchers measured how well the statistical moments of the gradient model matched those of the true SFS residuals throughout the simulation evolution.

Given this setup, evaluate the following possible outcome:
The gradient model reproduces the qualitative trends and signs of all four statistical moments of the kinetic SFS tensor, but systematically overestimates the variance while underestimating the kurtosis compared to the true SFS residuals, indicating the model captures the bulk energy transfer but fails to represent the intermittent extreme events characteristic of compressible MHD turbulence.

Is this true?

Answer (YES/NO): NO